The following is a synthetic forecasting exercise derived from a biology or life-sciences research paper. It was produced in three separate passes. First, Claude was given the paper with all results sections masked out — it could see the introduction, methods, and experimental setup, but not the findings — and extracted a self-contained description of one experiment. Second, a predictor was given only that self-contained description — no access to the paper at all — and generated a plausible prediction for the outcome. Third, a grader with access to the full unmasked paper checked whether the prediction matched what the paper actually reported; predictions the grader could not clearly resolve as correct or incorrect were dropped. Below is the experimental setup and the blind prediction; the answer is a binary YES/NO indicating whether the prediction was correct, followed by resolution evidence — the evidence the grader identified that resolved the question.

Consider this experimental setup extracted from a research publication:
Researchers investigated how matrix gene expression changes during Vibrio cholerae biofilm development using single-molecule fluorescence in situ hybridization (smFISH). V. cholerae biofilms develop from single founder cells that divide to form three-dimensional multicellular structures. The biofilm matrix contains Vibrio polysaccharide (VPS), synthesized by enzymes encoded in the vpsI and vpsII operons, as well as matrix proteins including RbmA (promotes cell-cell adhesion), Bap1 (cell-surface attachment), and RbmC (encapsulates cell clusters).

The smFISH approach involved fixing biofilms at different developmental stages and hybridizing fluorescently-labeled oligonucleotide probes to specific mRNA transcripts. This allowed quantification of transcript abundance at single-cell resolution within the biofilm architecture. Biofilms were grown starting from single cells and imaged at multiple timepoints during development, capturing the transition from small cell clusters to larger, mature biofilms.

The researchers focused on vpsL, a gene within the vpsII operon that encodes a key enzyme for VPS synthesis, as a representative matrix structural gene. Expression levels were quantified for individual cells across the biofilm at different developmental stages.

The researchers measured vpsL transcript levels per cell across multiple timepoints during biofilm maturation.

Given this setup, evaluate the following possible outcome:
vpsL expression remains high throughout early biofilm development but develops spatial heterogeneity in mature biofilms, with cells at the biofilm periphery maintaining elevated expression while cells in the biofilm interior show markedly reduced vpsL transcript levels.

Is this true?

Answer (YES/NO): YES